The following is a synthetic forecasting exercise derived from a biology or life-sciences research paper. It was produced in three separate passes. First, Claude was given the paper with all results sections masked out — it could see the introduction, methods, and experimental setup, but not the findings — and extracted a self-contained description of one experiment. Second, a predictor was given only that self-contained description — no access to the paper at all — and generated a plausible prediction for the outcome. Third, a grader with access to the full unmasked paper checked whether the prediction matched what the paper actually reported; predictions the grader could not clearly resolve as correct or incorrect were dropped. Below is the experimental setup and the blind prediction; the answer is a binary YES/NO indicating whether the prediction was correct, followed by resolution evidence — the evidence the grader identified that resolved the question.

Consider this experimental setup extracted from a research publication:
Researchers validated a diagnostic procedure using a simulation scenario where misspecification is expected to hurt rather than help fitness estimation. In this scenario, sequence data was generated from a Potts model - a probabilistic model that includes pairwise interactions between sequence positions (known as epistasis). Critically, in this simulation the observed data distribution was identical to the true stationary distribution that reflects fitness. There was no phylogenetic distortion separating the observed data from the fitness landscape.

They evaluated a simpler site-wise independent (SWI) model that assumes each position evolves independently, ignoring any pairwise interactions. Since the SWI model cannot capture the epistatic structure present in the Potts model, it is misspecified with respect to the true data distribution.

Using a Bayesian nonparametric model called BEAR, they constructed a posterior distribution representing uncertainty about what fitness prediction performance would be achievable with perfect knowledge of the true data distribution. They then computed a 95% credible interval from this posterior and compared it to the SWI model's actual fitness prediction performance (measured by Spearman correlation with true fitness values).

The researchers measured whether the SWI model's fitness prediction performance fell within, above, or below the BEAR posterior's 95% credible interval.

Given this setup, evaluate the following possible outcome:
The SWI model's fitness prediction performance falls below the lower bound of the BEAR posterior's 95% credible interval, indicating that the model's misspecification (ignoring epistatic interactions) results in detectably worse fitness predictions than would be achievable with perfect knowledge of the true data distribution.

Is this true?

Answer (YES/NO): YES